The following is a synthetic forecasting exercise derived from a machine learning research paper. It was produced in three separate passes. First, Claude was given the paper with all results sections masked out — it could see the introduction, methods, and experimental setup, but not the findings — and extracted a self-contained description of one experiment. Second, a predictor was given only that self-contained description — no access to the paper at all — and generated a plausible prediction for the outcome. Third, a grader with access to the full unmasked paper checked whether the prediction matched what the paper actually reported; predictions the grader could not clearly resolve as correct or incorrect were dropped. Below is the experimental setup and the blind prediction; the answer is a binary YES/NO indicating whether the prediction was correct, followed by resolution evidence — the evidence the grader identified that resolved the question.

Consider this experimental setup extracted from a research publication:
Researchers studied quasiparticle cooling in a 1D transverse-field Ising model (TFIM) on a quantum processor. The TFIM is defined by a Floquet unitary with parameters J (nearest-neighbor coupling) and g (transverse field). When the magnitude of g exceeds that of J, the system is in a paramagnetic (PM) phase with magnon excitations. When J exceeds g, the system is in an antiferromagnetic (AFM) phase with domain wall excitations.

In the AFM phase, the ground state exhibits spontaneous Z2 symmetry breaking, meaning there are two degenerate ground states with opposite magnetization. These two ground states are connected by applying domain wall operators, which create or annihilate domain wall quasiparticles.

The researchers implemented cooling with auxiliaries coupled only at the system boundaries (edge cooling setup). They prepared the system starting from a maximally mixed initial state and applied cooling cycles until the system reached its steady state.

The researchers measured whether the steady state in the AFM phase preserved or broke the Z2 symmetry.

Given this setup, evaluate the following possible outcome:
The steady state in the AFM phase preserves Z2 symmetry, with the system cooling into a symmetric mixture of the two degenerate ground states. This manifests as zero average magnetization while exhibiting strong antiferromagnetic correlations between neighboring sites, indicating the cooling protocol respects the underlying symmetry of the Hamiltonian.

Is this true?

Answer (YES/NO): YES